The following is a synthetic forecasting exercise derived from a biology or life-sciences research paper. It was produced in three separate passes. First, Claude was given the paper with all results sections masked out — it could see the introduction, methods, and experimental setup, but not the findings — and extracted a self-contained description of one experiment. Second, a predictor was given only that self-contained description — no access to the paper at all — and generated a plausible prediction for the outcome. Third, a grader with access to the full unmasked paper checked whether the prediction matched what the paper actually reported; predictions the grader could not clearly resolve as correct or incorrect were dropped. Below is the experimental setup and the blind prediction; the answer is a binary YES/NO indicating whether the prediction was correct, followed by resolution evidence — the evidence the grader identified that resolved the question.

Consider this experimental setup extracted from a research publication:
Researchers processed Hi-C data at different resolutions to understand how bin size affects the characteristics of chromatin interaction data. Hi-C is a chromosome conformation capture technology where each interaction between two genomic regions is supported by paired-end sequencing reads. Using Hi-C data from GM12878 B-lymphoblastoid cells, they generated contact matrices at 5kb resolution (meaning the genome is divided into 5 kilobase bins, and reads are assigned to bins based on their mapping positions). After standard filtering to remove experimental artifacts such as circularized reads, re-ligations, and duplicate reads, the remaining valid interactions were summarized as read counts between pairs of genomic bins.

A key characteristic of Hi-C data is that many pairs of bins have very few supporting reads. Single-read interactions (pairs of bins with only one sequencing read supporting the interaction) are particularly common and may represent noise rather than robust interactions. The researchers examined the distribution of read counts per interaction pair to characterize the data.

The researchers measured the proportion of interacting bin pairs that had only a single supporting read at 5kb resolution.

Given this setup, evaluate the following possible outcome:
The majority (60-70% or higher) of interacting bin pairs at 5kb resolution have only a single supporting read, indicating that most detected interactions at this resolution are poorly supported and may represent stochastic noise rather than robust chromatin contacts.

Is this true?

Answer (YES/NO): YES